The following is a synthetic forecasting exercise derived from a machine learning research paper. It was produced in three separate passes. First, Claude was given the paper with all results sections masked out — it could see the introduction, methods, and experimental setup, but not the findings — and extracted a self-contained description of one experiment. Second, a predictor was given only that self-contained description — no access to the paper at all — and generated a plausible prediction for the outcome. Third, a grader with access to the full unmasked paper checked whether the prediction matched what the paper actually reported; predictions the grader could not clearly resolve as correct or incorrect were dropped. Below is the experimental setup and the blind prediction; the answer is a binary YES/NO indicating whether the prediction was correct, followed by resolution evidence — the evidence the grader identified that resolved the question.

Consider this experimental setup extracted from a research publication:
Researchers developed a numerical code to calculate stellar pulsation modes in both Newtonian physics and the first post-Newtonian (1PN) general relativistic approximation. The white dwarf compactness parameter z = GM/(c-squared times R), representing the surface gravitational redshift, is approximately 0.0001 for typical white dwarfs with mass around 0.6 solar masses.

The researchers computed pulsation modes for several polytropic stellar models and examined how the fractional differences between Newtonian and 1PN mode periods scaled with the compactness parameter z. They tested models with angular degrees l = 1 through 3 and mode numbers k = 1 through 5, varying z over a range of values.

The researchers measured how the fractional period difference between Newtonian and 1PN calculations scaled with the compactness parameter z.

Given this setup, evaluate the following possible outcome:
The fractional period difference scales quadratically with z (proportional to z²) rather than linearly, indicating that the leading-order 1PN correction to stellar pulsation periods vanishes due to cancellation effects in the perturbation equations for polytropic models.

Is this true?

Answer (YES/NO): NO